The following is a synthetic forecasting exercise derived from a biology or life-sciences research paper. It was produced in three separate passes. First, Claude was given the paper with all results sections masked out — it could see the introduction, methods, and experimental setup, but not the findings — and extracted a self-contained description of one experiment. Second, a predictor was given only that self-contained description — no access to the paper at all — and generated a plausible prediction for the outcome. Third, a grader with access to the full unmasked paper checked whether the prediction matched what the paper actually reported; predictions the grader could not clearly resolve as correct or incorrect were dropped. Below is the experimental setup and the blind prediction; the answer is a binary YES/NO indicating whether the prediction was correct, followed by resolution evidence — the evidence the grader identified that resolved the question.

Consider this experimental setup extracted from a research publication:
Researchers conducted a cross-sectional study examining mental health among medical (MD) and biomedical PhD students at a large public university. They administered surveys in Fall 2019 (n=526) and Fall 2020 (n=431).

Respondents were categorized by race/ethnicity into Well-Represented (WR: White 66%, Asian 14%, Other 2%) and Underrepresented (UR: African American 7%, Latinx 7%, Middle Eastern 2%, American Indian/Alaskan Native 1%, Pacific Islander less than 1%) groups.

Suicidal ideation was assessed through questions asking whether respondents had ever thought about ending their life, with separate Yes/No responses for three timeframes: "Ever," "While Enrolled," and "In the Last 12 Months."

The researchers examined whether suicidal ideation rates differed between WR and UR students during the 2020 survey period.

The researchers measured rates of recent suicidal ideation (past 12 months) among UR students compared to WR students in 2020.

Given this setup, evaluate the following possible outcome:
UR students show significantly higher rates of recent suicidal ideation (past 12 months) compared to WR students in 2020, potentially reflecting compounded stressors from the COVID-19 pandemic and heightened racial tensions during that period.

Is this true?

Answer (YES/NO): YES